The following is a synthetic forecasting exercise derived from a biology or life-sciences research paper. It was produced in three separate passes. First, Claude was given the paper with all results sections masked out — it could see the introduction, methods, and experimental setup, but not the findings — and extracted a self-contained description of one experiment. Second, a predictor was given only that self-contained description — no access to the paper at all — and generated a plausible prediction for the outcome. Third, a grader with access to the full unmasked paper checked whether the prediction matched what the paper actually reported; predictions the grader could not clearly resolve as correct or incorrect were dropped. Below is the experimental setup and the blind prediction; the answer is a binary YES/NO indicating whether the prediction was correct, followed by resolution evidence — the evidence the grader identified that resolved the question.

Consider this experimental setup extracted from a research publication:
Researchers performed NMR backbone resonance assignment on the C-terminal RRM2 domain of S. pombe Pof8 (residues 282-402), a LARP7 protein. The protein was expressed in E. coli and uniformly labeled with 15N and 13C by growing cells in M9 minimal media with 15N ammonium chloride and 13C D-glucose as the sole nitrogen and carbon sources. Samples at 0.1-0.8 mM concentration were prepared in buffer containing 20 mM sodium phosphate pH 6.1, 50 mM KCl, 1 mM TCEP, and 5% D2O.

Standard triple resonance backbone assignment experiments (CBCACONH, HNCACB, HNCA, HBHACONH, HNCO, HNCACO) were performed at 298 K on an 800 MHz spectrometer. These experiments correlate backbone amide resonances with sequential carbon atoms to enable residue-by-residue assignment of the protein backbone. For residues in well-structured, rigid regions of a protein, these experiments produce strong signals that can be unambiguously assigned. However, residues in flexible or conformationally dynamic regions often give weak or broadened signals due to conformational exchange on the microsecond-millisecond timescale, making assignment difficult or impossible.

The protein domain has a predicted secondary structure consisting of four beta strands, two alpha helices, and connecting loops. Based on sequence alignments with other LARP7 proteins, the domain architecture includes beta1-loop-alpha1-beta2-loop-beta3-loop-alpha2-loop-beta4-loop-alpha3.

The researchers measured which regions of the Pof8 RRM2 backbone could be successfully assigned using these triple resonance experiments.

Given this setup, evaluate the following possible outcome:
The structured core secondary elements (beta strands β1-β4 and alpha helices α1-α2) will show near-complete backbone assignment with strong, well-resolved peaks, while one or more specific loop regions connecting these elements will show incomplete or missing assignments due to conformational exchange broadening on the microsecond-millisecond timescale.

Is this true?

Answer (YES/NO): YES